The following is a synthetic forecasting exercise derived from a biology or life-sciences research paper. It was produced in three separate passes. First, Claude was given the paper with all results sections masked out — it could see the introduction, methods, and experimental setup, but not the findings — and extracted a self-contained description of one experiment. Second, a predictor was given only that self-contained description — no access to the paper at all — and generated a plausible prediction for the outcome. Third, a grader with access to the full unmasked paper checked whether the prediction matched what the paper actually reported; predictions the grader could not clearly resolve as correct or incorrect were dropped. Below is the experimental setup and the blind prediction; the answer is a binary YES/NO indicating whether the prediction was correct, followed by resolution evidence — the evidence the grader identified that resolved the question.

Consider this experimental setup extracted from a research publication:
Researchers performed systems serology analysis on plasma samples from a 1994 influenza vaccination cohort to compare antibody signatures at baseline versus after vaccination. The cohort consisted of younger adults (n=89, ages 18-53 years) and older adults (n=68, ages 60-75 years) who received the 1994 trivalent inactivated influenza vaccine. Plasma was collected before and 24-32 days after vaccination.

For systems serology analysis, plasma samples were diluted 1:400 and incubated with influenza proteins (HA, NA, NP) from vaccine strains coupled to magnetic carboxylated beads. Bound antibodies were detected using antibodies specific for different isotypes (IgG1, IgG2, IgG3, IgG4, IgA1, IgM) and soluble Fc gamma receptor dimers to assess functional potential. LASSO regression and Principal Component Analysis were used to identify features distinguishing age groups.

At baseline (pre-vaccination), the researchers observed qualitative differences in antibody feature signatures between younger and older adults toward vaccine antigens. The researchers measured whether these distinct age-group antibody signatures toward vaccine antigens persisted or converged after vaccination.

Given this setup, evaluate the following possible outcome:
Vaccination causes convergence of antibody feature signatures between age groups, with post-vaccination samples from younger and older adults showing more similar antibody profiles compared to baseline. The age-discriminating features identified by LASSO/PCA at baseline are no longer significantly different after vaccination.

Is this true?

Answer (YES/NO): YES